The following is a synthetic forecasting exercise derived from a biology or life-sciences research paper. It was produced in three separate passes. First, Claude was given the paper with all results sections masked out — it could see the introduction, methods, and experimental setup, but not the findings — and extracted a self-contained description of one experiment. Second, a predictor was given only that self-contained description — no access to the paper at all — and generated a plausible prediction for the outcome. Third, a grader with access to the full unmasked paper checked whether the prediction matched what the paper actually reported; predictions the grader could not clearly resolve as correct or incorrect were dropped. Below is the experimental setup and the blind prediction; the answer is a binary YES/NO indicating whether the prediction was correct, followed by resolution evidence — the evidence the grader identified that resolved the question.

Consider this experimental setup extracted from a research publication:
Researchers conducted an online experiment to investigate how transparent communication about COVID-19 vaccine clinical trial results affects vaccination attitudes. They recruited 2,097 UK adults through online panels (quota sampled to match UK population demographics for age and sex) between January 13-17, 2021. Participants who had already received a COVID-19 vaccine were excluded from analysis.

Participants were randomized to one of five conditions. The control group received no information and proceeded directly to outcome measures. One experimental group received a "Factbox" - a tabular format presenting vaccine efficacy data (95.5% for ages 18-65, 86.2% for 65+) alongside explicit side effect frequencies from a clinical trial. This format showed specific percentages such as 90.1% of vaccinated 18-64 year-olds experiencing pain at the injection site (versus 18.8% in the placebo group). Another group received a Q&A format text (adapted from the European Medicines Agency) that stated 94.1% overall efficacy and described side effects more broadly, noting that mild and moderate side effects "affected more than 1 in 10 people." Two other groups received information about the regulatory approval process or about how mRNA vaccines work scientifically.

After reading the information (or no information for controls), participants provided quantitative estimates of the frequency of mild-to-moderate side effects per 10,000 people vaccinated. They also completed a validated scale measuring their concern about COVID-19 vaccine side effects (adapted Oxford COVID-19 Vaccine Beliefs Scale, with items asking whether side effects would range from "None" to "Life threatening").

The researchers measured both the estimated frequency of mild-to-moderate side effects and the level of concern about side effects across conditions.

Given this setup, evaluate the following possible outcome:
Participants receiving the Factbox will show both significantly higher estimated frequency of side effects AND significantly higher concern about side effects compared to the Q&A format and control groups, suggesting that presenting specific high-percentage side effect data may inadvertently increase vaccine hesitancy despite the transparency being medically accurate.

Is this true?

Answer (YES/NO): NO